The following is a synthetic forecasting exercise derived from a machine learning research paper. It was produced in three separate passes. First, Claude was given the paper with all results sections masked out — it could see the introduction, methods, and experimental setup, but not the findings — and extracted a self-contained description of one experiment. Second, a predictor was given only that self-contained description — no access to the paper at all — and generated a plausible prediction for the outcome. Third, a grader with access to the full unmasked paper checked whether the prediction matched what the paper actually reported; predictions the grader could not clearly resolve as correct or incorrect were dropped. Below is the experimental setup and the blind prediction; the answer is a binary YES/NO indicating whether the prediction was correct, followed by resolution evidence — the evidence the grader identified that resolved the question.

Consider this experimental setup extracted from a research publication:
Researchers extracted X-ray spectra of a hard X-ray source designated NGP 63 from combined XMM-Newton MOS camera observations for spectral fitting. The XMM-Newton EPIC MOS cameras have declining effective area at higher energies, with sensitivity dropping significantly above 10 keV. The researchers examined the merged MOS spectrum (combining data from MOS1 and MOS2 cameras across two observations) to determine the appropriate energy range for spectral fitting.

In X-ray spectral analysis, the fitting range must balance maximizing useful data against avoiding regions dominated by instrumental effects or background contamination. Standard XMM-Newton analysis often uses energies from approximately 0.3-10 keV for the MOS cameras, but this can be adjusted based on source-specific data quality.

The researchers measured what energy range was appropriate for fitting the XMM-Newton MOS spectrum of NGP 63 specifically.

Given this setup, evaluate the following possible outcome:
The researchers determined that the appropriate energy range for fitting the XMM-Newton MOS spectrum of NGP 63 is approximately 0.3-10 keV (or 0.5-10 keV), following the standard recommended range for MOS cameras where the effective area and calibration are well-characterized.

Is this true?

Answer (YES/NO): NO